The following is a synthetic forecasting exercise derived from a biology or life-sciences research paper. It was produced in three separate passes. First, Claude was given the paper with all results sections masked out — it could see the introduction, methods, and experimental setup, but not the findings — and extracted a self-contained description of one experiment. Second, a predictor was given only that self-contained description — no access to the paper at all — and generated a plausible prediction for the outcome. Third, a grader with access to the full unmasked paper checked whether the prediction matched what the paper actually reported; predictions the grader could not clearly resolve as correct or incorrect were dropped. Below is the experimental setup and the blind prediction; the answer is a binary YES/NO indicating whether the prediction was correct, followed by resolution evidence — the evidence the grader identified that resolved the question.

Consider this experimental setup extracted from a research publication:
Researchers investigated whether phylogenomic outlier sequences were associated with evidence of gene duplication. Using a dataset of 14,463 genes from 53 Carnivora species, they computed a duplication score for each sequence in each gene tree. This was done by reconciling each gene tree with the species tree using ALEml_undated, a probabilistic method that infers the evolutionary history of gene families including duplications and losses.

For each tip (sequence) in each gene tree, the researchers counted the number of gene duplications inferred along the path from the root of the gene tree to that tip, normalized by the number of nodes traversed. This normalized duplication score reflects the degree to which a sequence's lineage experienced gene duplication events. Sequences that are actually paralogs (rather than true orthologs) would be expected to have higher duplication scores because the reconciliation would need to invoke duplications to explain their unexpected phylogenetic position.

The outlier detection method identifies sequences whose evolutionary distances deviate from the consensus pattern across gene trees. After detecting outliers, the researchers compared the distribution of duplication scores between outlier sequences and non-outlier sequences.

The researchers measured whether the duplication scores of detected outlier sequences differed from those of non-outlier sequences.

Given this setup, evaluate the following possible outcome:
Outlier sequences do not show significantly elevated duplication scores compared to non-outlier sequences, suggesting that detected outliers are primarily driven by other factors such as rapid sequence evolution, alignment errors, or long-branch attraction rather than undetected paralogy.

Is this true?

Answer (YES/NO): NO